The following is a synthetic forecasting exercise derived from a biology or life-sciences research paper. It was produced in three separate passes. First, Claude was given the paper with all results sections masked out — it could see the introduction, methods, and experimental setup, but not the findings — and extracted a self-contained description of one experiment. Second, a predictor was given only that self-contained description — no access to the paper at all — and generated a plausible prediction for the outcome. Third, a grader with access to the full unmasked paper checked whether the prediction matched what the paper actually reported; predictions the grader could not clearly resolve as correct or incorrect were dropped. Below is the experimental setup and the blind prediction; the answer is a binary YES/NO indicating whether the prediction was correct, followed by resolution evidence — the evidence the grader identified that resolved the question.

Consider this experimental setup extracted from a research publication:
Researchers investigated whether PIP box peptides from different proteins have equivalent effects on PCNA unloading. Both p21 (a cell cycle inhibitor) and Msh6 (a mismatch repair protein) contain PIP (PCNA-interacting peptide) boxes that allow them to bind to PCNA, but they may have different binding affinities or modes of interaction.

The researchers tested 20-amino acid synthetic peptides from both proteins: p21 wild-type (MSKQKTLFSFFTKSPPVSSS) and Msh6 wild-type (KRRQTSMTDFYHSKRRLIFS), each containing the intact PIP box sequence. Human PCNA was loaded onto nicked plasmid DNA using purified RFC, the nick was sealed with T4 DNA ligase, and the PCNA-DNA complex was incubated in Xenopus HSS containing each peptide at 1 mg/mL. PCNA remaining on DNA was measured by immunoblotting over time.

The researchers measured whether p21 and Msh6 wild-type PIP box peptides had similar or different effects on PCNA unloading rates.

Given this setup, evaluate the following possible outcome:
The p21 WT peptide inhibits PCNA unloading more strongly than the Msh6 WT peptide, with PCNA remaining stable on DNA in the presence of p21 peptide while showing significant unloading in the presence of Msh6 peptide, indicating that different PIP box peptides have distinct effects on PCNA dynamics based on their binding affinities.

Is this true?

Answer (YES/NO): NO